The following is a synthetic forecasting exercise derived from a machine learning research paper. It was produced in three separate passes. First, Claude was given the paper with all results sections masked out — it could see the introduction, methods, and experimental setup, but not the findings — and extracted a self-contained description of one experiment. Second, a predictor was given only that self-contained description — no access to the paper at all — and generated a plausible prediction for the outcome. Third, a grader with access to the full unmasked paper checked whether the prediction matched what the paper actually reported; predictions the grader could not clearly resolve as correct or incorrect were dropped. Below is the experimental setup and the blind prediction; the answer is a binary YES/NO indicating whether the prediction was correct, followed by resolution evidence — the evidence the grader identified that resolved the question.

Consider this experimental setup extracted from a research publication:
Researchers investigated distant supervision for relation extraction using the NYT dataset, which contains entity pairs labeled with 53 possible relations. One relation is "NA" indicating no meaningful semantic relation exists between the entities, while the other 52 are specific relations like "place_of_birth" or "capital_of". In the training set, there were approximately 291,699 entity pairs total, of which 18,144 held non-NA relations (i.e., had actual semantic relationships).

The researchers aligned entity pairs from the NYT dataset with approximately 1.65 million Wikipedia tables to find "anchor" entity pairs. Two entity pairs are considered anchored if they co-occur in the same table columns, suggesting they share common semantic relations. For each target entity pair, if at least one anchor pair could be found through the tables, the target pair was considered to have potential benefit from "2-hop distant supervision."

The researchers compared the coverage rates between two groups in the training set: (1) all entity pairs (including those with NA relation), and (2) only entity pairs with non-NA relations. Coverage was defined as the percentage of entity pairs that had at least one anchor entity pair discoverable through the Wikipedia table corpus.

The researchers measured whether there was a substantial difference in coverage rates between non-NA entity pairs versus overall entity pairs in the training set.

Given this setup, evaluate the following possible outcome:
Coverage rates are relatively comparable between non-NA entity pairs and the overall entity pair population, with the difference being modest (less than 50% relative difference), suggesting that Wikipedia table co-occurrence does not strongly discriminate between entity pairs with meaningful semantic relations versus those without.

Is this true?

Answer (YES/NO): NO